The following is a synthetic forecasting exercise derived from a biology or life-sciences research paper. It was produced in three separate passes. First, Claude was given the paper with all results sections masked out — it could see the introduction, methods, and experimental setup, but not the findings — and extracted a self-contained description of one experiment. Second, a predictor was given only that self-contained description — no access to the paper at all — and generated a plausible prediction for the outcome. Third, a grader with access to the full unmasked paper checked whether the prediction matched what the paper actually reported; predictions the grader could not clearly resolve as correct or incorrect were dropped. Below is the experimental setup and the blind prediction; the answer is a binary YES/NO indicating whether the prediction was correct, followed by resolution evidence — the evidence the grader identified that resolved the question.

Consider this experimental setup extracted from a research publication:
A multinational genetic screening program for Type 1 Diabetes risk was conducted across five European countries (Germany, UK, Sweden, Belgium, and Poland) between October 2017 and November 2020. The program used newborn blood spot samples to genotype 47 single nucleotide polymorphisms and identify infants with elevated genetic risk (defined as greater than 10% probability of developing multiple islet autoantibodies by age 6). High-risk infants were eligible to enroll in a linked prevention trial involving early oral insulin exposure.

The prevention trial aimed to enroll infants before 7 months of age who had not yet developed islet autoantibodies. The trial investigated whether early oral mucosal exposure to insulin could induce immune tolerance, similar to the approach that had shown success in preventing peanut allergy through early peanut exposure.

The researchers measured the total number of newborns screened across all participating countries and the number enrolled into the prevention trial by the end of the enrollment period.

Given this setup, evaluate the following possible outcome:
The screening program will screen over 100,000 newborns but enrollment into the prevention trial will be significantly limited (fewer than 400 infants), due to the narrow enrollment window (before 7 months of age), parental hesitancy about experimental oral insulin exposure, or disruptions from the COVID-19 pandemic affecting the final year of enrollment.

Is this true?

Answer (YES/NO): NO